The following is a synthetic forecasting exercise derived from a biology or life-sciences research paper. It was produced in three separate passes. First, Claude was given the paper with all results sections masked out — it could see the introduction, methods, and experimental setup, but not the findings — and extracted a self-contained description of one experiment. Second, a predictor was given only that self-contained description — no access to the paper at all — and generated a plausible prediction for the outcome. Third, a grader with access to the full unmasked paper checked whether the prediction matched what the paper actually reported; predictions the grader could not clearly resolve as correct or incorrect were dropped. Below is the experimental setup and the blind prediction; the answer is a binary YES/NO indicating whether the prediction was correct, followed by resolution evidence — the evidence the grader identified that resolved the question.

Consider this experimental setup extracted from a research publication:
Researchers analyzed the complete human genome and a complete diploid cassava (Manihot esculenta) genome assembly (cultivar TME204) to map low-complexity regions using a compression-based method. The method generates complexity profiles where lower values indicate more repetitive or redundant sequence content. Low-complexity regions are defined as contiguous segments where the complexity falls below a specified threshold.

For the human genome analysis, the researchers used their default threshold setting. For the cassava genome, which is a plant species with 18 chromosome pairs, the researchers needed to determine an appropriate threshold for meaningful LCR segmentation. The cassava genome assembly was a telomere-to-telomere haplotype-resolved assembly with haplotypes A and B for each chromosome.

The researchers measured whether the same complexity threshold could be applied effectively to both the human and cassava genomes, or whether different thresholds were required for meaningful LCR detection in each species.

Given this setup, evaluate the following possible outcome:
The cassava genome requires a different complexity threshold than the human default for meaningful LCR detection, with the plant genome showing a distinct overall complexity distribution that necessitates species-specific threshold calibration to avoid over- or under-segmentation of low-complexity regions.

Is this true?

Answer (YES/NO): YES